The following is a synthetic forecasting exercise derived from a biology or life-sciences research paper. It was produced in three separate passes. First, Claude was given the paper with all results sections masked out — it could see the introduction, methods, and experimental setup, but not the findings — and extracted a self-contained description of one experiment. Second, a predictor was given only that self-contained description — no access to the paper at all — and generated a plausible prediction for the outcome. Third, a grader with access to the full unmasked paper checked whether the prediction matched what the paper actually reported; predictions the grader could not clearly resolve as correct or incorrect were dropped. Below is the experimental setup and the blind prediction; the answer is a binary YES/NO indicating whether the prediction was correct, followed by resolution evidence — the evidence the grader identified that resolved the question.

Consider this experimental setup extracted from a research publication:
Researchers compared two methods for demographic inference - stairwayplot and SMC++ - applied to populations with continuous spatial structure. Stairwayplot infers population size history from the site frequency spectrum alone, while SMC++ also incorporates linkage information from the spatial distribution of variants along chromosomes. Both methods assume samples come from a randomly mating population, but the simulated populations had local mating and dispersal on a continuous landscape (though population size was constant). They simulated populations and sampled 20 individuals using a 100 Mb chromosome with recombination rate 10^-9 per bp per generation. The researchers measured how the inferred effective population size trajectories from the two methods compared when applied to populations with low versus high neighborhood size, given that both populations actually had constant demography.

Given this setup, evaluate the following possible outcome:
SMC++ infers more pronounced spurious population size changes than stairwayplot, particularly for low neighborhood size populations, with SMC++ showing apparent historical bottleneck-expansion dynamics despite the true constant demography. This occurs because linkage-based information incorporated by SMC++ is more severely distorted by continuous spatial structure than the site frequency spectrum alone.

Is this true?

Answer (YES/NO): NO